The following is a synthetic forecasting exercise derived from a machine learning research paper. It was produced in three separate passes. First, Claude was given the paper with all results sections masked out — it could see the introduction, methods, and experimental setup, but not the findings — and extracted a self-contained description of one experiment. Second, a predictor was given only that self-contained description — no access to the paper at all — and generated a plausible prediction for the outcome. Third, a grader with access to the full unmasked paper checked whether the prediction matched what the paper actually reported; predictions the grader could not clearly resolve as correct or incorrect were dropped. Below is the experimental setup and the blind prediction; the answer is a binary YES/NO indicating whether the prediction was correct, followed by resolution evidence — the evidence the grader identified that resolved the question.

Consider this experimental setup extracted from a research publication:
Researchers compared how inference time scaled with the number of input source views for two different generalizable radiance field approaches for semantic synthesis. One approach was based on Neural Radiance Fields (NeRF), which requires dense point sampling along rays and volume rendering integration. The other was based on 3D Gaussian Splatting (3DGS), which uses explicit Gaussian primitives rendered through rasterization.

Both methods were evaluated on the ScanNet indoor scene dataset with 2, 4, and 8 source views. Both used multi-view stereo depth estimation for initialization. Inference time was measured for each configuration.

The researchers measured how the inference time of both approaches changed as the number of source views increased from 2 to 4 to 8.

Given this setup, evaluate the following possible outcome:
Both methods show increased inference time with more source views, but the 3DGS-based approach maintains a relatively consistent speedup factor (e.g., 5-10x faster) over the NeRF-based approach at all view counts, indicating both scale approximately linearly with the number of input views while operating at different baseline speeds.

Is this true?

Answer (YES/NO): NO